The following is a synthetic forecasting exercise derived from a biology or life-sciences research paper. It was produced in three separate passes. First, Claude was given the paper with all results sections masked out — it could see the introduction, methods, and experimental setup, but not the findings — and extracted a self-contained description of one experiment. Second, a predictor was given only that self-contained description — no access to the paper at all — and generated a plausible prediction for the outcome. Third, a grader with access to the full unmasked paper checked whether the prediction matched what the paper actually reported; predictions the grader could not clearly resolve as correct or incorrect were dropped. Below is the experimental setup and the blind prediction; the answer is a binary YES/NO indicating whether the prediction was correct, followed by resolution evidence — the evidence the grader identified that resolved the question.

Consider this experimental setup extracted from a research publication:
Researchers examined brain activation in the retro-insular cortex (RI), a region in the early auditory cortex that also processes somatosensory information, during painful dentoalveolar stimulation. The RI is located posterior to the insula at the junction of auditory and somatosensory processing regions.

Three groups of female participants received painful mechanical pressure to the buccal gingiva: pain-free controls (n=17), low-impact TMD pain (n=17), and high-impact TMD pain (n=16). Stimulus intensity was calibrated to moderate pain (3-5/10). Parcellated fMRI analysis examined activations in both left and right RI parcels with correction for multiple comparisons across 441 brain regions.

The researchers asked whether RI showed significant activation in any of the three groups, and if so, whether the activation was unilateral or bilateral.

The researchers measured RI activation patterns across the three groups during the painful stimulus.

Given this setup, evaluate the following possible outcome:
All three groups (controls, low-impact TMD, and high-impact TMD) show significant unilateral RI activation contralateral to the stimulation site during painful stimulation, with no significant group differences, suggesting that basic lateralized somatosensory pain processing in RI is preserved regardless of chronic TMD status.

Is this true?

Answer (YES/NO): NO